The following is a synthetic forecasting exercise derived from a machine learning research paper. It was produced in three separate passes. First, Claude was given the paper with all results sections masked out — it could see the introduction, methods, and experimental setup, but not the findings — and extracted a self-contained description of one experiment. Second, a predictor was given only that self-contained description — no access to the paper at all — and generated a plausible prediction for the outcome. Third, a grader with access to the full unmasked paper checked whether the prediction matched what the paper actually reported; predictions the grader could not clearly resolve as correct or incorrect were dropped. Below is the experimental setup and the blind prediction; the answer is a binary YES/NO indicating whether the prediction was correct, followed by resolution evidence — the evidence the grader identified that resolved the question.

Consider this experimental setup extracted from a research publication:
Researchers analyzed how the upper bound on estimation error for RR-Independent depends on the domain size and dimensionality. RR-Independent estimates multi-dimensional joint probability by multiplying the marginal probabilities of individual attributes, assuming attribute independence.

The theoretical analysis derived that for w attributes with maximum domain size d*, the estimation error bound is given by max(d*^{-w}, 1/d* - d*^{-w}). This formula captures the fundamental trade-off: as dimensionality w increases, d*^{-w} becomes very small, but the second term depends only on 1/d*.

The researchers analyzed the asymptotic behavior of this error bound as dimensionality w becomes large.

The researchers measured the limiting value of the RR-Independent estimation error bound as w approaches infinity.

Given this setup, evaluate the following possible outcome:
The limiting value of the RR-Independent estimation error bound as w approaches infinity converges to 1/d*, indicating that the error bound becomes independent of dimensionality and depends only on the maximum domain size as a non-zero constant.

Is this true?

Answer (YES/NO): YES